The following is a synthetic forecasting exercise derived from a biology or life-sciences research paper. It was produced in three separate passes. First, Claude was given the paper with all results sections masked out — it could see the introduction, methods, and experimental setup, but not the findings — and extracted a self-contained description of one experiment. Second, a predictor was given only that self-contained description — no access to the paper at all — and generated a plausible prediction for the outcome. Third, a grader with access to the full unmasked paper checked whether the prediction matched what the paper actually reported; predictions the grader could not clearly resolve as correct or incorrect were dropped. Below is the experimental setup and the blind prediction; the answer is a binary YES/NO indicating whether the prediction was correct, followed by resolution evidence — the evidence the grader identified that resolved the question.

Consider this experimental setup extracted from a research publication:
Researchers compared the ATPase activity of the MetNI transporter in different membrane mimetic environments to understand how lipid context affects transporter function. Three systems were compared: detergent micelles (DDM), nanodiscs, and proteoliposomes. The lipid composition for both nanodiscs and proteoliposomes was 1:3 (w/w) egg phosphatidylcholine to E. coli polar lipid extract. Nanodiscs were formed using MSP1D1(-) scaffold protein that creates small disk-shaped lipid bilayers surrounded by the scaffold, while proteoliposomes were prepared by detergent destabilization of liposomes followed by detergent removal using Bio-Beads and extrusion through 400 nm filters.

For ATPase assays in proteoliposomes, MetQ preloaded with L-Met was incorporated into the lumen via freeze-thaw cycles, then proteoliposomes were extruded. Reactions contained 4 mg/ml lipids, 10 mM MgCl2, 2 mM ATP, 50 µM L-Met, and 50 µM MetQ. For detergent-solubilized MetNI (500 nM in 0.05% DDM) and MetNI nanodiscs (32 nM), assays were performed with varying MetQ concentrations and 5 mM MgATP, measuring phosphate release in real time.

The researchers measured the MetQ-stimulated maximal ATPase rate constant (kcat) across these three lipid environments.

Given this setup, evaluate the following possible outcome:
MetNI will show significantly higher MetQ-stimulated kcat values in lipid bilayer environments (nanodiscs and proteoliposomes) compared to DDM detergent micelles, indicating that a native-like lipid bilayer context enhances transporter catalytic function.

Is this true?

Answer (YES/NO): YES